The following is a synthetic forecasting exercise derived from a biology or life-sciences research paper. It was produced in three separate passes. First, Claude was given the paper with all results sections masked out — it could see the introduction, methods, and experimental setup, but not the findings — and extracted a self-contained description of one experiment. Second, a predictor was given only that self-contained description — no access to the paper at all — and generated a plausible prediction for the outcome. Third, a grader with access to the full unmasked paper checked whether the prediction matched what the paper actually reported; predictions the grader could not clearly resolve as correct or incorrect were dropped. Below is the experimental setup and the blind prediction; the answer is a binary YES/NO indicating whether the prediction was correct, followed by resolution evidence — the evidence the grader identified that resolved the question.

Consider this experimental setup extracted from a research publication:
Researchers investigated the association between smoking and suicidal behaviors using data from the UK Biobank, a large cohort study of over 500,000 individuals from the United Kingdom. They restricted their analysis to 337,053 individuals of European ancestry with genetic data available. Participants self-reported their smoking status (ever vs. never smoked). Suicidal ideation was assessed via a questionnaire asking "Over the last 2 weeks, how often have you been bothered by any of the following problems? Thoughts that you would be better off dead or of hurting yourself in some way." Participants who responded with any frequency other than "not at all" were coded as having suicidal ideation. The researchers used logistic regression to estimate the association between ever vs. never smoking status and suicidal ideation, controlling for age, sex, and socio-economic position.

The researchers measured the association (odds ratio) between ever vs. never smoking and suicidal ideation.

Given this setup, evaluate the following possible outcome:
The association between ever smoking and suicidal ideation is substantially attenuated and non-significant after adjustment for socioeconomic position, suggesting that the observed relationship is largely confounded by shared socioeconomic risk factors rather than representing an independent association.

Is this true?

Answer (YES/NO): NO